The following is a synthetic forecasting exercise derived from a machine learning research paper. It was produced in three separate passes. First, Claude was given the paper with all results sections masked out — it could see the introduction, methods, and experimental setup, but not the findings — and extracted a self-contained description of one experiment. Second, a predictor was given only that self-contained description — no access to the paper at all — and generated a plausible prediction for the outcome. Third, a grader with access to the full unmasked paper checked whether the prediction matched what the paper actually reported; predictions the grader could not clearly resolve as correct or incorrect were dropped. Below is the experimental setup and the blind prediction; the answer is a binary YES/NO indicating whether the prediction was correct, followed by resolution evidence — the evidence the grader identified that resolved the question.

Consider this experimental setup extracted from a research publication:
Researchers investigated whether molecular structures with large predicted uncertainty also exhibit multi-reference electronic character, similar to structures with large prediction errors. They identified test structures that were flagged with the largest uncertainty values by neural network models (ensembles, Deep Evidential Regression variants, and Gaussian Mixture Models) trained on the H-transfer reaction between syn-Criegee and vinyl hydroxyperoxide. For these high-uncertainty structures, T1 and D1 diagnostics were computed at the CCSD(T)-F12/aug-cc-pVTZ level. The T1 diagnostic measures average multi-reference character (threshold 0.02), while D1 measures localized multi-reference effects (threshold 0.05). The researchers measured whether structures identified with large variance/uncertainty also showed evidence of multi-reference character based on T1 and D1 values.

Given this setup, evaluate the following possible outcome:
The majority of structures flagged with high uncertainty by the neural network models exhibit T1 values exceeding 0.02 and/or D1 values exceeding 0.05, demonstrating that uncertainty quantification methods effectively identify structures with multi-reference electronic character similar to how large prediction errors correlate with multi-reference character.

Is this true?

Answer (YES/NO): YES